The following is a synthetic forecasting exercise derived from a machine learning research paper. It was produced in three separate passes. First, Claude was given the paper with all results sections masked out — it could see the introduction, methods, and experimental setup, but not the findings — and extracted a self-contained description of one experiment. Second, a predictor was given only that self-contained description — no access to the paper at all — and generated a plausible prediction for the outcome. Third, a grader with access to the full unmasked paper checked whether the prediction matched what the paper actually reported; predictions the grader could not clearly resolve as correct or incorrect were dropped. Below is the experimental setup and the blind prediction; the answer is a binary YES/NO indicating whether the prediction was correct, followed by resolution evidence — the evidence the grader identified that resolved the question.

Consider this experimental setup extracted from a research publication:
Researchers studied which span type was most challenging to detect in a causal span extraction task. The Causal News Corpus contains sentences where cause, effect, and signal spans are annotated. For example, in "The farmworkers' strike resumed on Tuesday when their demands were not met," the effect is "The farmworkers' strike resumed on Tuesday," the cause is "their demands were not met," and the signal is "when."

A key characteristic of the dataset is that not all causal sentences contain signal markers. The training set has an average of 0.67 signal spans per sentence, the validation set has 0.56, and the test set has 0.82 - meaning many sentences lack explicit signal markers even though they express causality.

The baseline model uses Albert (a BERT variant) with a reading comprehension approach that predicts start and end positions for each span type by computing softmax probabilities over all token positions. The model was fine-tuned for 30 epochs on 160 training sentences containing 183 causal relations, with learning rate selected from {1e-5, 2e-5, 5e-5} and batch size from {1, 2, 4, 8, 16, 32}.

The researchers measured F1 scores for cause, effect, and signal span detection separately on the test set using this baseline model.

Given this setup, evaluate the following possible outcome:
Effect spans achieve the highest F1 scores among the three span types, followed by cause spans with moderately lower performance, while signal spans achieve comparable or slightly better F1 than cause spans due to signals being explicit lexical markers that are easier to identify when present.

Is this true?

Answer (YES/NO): NO